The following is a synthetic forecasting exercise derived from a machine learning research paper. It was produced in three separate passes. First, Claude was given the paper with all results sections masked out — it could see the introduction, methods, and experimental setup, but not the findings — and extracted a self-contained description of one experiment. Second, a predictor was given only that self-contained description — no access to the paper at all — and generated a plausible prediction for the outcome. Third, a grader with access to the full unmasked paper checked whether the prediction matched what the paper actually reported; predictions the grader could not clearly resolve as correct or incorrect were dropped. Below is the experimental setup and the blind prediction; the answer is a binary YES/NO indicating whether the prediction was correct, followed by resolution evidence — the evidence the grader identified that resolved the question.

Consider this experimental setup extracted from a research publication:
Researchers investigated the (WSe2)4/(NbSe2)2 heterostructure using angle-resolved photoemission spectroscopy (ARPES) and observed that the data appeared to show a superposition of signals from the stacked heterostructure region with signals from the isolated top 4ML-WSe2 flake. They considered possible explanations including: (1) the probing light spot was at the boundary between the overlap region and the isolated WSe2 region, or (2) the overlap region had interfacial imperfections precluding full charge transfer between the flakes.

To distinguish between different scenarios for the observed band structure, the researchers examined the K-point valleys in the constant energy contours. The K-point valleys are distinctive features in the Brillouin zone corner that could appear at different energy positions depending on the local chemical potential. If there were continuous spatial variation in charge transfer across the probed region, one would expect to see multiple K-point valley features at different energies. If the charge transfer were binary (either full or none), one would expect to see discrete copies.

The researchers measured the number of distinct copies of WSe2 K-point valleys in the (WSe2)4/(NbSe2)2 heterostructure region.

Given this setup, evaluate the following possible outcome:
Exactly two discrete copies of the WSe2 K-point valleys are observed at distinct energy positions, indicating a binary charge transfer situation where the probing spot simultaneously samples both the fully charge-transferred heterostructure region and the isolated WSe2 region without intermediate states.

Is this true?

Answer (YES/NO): YES